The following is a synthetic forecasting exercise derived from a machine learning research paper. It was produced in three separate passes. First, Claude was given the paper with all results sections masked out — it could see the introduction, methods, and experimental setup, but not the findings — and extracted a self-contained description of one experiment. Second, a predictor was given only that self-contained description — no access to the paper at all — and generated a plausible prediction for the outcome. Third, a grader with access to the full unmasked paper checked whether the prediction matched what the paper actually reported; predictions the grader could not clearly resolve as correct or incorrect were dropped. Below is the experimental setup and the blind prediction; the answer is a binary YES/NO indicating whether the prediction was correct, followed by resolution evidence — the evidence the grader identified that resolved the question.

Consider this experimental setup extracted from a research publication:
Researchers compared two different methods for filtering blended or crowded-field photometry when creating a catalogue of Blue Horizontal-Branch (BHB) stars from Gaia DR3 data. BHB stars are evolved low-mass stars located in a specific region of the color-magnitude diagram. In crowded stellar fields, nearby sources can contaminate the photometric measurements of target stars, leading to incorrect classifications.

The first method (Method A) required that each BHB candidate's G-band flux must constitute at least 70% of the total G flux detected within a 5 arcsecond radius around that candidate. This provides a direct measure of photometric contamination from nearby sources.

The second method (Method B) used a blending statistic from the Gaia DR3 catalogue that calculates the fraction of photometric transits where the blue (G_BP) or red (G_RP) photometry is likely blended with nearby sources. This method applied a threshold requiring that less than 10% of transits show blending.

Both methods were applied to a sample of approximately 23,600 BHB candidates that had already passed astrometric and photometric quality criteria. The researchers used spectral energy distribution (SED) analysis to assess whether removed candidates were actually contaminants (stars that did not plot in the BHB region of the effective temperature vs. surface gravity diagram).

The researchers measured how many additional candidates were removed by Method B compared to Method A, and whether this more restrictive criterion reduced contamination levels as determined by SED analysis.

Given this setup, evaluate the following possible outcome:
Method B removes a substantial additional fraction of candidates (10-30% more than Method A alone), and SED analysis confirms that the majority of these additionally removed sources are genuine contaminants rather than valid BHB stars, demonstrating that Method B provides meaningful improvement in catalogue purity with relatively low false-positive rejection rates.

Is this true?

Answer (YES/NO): NO